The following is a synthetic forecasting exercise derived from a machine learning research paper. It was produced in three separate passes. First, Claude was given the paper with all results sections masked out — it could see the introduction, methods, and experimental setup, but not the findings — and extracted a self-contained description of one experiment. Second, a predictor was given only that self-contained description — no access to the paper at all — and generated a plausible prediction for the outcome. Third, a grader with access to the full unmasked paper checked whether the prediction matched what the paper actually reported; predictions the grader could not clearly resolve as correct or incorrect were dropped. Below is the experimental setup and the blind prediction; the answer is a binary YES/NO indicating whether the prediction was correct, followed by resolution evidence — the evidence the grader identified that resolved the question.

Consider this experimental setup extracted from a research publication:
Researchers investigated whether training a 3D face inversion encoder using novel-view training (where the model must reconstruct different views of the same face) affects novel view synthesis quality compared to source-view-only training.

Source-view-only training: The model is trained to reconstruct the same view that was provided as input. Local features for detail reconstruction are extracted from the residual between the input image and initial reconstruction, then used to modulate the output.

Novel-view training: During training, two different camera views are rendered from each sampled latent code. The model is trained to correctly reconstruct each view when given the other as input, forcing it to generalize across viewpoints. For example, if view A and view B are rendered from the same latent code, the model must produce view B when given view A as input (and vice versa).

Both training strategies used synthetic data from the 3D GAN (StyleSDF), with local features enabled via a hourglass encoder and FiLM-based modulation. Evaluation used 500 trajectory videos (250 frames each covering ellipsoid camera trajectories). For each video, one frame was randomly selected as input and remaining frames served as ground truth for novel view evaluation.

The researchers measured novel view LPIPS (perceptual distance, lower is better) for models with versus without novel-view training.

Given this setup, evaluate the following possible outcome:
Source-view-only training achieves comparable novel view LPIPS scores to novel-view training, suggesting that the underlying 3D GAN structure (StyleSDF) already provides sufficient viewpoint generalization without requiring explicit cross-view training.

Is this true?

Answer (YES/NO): NO